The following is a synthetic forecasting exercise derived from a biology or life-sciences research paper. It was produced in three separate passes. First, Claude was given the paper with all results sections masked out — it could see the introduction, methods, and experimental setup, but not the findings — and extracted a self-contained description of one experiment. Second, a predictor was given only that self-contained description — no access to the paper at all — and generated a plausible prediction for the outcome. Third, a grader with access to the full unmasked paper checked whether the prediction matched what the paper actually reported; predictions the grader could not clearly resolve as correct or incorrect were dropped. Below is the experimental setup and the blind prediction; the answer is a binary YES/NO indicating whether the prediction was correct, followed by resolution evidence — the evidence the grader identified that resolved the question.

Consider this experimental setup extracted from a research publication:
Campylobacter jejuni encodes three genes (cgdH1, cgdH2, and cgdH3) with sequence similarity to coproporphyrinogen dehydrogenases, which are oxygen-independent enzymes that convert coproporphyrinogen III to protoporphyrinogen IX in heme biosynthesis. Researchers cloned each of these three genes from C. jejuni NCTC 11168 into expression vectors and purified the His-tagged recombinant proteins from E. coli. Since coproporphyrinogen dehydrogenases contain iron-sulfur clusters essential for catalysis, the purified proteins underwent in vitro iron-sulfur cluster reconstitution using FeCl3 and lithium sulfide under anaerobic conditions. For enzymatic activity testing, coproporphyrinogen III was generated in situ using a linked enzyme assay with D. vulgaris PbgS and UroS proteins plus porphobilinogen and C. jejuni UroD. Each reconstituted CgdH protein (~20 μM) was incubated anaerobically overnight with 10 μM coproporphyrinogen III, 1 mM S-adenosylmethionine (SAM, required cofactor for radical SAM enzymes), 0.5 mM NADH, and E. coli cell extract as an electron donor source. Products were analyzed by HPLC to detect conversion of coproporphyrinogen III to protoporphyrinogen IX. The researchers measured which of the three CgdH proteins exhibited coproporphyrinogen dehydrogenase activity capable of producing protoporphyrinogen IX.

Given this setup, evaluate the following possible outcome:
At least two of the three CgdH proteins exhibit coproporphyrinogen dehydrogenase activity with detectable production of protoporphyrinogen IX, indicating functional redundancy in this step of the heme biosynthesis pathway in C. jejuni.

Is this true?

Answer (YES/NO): NO